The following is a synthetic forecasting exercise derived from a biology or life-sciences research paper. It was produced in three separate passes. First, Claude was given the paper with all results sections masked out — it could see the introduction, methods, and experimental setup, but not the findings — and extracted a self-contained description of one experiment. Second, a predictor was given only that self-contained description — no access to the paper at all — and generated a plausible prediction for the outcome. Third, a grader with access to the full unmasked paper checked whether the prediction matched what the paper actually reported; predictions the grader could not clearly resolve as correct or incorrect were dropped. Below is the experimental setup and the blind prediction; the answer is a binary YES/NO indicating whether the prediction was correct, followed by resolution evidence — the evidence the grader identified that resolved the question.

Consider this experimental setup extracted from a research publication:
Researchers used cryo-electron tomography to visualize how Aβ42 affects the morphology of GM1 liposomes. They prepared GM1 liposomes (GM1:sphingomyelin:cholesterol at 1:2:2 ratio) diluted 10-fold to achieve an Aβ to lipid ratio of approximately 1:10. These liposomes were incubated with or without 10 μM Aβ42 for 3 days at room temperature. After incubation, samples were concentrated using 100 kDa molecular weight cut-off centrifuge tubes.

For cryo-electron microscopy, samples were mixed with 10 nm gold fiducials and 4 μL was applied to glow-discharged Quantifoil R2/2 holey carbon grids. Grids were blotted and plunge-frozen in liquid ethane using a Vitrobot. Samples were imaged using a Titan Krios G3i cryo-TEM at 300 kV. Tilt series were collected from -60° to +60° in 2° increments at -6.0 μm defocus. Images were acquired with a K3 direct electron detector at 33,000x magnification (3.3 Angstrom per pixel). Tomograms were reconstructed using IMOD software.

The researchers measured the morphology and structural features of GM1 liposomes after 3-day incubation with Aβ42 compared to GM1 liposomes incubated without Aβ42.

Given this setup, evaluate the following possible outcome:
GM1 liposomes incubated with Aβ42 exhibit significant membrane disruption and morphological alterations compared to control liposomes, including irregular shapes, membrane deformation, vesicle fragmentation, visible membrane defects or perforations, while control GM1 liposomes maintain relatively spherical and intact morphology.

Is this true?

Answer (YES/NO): NO